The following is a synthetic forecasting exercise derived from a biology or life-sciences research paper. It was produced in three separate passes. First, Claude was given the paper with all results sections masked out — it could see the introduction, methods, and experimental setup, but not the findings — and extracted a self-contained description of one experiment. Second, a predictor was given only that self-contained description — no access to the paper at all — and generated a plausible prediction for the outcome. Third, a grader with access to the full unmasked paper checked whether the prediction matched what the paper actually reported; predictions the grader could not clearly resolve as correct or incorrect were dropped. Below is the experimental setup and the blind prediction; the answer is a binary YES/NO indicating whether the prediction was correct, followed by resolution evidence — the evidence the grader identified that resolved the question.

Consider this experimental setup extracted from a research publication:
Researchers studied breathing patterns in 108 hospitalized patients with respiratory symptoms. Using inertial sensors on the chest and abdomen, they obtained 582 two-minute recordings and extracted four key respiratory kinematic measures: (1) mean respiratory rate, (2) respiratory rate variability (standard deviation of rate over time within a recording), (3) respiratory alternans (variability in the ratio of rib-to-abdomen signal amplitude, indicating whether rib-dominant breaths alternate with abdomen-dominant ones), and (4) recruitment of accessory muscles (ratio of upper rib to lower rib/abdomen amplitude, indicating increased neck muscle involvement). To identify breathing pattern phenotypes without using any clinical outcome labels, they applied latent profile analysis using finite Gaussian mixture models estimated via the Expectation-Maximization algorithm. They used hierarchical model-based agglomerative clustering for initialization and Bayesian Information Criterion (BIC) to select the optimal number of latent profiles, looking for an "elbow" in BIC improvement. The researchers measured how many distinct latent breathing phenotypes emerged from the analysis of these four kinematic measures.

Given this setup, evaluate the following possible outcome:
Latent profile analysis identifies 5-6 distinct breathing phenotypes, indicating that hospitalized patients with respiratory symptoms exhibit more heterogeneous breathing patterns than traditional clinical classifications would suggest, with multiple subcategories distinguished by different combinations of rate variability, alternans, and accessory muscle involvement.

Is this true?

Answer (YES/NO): NO